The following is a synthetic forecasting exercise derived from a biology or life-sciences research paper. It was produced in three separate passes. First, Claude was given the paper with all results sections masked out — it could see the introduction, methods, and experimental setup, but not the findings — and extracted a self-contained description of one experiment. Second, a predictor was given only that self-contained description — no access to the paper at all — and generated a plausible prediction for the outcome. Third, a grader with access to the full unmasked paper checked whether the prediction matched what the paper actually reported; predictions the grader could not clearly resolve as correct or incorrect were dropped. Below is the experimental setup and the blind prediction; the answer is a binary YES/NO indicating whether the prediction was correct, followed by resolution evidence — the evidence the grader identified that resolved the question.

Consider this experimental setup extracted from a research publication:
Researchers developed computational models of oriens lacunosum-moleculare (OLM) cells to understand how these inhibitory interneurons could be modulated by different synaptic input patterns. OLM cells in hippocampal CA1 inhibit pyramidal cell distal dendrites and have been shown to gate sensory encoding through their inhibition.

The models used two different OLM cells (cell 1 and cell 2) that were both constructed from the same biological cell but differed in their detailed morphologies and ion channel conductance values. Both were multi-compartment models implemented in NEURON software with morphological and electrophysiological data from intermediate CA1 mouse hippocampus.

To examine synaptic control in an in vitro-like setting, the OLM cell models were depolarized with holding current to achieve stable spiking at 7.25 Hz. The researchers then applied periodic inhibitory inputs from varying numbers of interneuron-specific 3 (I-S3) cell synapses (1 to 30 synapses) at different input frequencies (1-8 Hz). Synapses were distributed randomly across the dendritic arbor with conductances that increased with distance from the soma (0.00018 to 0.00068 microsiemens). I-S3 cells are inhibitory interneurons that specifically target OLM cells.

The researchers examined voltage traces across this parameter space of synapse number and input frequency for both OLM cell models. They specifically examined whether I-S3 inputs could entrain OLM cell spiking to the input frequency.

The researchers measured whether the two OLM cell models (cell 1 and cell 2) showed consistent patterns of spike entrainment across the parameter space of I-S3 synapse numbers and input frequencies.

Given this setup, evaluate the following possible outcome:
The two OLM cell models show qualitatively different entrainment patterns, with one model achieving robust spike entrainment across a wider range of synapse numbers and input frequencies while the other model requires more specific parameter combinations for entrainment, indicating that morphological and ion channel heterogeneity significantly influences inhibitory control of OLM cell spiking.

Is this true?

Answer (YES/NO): NO